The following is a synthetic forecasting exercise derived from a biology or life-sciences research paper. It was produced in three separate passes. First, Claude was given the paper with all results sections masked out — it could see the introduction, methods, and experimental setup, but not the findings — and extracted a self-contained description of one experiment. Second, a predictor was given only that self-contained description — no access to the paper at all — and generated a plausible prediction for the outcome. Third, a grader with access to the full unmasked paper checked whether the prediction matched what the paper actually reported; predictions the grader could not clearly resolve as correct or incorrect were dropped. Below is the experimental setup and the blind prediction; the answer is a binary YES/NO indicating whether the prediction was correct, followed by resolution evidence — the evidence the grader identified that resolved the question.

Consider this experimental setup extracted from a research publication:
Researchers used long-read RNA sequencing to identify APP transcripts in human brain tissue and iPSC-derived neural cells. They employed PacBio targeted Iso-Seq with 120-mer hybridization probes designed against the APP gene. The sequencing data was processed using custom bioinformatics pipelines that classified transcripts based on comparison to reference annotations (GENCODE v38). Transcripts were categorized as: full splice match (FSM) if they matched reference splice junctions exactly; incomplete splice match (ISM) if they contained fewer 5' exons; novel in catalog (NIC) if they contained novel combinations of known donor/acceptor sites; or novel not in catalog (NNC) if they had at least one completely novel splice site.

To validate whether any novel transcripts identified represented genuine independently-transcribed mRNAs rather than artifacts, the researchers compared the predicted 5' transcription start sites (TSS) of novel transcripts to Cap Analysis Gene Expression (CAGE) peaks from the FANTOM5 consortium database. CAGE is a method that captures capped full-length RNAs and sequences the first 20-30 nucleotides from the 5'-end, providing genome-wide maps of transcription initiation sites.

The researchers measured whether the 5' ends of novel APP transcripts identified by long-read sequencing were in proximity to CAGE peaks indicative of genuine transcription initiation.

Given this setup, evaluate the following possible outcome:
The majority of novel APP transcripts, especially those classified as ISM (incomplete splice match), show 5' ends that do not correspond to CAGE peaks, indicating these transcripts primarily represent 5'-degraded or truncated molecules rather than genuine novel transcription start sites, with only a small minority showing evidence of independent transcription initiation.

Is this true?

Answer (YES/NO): NO